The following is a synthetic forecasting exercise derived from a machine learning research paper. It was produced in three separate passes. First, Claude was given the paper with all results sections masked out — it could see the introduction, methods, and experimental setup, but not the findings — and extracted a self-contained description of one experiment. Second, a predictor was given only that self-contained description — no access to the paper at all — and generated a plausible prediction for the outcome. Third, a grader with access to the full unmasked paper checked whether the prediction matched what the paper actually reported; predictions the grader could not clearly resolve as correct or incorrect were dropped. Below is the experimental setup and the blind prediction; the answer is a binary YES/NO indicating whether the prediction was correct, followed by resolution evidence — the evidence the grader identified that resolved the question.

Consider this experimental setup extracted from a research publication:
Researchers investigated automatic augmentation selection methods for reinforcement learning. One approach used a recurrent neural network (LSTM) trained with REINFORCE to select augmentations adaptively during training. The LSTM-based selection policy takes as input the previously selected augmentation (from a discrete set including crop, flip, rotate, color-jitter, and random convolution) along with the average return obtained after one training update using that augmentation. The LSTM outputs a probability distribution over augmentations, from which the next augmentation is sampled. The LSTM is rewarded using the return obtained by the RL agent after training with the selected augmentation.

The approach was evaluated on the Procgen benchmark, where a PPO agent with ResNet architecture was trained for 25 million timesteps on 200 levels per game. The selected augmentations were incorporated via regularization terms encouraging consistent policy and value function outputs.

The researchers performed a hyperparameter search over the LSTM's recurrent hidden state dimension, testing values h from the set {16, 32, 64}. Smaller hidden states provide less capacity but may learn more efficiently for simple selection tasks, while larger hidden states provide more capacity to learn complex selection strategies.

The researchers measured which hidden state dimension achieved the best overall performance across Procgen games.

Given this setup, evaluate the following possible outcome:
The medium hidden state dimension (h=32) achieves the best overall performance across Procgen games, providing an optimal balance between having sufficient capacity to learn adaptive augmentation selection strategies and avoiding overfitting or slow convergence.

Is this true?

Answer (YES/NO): YES